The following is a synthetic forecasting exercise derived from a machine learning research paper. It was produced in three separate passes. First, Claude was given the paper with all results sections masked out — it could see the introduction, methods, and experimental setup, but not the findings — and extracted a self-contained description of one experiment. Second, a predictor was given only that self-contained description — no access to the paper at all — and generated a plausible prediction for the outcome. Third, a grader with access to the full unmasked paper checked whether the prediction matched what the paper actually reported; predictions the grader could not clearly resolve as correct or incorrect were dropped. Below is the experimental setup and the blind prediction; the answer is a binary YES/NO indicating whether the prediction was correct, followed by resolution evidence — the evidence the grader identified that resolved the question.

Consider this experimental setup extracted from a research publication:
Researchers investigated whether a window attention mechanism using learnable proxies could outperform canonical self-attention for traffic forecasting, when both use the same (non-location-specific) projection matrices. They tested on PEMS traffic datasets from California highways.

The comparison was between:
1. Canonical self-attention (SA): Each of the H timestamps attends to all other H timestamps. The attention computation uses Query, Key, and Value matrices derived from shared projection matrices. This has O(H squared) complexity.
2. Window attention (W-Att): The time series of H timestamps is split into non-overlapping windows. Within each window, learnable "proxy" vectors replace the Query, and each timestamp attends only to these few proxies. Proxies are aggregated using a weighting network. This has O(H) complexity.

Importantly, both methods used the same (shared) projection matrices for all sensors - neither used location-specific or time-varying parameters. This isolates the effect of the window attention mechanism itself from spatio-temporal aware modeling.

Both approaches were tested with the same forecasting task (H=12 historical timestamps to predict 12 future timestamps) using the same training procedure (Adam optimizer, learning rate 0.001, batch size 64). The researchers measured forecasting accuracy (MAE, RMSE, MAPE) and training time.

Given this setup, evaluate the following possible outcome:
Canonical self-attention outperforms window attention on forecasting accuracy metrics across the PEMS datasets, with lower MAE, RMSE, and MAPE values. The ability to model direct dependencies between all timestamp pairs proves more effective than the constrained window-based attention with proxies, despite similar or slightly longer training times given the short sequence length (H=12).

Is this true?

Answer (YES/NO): NO